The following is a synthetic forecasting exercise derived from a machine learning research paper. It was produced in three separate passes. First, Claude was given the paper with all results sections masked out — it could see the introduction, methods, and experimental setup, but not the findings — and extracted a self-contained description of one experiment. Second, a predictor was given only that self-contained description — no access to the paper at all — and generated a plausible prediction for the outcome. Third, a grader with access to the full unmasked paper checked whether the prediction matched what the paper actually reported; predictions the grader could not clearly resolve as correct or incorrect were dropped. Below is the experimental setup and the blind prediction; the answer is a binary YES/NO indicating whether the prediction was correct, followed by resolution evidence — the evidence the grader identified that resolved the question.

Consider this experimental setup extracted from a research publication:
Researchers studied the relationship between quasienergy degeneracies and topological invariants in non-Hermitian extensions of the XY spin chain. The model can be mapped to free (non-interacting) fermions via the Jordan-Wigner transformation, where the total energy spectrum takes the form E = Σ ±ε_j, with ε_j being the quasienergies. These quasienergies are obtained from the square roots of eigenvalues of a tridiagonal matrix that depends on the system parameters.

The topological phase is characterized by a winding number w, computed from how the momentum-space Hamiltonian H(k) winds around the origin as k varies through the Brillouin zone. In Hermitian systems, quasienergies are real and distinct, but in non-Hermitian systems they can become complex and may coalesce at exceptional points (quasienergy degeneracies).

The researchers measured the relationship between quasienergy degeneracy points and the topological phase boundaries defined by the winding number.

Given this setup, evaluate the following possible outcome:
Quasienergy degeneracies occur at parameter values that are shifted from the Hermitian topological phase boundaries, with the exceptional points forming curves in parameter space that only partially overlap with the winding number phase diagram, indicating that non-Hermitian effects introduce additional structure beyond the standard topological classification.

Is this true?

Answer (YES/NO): NO